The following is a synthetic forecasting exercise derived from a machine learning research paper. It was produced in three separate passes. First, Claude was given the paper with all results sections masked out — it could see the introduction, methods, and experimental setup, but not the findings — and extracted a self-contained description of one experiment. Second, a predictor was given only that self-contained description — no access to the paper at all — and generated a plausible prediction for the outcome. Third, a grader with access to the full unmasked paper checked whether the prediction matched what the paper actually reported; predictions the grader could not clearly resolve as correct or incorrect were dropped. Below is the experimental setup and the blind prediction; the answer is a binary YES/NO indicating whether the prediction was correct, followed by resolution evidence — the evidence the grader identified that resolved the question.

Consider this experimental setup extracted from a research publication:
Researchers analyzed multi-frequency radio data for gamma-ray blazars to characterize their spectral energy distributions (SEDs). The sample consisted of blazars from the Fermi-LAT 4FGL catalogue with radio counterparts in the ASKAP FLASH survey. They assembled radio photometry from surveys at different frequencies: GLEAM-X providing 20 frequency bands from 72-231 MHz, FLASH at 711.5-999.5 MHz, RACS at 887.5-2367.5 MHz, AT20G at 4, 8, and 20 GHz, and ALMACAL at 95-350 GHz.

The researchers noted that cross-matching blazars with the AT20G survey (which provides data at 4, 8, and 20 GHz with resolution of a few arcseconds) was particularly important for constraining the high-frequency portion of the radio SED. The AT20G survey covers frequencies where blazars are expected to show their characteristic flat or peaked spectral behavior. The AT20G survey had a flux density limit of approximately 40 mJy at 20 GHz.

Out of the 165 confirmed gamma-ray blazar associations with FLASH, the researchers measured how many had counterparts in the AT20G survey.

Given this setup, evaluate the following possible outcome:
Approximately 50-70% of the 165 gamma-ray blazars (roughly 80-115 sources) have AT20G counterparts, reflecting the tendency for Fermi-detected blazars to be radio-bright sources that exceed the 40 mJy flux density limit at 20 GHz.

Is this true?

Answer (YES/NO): NO